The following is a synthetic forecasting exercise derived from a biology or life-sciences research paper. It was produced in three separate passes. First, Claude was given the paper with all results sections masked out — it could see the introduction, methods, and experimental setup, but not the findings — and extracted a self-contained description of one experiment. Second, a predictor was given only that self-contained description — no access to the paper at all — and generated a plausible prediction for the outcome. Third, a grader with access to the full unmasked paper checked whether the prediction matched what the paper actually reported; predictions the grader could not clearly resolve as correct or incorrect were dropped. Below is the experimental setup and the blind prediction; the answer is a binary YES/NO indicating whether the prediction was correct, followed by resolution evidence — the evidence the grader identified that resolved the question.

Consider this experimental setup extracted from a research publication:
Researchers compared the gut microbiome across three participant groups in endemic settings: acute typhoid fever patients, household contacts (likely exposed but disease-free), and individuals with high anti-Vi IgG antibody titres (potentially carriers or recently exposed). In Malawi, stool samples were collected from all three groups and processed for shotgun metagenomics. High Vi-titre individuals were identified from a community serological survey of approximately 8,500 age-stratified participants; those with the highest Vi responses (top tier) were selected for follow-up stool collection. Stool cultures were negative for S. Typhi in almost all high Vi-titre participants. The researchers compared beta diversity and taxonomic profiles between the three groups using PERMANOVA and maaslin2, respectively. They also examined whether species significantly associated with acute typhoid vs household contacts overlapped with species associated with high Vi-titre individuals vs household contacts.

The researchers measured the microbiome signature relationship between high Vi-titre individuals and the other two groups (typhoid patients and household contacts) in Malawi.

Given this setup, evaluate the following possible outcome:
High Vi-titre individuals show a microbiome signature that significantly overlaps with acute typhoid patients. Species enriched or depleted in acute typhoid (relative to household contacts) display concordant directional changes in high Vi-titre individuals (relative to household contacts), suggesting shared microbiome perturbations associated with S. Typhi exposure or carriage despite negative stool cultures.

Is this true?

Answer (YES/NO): YES